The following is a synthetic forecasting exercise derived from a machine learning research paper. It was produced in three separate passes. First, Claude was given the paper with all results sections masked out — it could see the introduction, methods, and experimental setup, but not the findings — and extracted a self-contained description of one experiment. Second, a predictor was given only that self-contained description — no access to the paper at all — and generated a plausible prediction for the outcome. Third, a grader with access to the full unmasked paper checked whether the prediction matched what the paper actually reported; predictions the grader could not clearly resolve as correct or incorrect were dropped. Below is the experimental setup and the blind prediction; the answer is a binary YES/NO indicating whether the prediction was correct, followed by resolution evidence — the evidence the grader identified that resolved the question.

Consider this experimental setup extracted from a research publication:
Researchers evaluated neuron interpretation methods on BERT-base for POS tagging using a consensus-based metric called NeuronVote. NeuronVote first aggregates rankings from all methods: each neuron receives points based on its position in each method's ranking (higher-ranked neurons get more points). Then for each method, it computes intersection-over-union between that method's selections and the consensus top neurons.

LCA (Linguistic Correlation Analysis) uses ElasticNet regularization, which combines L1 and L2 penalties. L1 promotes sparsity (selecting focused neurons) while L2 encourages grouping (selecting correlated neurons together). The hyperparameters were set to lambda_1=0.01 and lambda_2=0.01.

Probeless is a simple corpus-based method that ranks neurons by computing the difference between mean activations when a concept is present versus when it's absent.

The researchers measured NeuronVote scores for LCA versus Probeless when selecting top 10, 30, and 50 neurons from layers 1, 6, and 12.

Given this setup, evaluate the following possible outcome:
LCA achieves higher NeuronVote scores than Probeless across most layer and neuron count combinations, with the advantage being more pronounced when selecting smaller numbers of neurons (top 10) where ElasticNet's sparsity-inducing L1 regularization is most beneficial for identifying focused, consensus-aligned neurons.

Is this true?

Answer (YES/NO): NO